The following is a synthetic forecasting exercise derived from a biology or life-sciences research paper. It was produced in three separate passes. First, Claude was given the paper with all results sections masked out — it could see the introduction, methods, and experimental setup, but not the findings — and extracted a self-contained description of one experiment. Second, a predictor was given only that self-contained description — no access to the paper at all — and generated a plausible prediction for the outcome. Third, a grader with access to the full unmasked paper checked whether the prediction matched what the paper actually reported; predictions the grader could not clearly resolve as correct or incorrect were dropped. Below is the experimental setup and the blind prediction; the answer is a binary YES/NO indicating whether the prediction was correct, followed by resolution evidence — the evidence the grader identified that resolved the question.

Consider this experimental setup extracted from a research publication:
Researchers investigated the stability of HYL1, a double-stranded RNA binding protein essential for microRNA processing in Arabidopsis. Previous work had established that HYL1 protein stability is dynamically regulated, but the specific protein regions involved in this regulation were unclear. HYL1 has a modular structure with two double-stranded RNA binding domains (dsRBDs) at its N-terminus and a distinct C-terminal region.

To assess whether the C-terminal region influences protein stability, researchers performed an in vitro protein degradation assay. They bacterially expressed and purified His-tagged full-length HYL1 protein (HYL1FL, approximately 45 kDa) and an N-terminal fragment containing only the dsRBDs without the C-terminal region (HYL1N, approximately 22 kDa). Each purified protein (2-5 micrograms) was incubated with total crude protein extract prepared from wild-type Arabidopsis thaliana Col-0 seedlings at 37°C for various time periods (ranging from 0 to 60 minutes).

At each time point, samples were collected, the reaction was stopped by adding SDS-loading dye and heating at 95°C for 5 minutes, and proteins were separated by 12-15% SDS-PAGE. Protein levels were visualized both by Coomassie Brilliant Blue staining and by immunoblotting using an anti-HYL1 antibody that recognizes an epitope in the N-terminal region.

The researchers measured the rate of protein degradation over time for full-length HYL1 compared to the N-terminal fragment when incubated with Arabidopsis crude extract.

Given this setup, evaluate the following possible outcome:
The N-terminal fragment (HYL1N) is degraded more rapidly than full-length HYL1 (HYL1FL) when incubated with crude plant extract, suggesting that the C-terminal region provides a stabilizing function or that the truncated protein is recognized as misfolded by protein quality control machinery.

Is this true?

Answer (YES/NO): NO